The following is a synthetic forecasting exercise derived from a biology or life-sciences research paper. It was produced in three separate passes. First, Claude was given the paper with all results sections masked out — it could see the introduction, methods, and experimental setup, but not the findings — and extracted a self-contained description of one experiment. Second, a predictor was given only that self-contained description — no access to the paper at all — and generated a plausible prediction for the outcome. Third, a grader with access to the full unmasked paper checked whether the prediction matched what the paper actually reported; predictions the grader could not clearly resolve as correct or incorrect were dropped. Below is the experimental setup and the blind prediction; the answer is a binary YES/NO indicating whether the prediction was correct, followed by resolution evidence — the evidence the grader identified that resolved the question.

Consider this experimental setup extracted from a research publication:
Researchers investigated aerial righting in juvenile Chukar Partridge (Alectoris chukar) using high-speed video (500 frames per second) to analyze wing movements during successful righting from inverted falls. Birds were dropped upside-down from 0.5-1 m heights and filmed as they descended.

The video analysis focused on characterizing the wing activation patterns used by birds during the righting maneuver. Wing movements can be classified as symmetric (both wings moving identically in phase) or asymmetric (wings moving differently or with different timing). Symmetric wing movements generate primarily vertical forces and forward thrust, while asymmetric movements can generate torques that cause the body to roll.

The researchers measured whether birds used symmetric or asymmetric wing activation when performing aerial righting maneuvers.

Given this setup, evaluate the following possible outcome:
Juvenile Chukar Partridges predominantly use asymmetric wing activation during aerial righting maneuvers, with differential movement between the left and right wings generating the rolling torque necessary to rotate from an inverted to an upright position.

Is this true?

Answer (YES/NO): NO